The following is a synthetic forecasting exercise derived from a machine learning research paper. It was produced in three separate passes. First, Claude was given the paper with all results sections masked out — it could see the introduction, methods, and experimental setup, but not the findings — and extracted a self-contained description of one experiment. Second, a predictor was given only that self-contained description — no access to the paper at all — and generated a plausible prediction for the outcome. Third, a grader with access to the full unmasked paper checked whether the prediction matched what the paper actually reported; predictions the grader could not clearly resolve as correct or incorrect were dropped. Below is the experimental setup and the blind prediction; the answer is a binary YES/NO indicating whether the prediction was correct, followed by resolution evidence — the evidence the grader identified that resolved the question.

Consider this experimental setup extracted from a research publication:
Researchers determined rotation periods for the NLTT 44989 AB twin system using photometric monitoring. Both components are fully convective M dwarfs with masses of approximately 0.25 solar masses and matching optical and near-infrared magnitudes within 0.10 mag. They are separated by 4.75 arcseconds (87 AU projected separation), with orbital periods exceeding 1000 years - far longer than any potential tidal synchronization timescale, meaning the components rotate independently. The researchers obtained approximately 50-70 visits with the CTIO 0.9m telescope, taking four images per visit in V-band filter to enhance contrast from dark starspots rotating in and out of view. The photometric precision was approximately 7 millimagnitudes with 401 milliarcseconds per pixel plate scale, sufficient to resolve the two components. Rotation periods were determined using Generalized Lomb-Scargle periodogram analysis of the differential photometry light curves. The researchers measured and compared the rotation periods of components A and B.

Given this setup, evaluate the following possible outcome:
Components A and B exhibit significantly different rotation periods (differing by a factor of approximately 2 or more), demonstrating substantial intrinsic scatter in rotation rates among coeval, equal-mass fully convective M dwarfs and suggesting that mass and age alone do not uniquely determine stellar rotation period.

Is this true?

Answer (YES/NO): YES